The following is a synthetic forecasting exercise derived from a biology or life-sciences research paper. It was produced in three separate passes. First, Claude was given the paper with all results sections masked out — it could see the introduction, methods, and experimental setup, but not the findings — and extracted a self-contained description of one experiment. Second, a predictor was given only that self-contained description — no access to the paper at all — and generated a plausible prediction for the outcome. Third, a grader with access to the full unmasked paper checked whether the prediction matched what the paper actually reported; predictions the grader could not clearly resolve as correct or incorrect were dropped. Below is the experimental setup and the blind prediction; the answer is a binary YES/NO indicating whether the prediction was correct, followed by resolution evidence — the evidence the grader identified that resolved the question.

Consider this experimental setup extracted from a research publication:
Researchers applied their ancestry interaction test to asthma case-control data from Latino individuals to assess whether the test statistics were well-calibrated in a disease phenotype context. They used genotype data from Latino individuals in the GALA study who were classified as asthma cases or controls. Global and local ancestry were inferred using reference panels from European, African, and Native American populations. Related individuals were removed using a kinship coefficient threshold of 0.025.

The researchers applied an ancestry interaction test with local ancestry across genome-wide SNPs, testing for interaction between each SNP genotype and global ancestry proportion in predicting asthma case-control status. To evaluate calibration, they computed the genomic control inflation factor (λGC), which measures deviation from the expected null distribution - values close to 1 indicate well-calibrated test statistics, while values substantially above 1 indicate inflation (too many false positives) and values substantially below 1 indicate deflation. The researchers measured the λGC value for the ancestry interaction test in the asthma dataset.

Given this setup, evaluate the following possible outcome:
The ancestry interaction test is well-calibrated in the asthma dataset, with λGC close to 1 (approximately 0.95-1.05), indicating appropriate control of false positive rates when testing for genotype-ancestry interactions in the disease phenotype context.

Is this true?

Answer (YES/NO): YES